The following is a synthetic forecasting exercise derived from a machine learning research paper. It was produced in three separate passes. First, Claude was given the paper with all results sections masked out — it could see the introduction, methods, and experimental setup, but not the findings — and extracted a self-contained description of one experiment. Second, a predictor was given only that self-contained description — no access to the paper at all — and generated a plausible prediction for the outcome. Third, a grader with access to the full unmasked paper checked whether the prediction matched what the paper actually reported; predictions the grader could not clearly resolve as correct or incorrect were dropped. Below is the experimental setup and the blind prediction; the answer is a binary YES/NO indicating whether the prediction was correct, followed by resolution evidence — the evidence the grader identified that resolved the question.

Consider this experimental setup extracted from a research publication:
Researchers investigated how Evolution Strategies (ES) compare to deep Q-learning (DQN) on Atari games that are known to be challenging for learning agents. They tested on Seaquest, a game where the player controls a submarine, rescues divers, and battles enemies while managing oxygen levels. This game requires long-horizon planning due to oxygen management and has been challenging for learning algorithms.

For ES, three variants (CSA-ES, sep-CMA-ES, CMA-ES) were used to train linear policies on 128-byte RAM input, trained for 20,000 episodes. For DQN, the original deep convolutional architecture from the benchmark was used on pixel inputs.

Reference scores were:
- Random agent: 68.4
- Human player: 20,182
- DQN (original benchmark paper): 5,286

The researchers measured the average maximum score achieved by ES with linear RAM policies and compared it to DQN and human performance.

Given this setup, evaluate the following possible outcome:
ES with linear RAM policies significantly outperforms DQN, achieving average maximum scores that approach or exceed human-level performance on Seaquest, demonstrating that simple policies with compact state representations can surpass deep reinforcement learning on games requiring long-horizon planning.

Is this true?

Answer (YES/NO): NO